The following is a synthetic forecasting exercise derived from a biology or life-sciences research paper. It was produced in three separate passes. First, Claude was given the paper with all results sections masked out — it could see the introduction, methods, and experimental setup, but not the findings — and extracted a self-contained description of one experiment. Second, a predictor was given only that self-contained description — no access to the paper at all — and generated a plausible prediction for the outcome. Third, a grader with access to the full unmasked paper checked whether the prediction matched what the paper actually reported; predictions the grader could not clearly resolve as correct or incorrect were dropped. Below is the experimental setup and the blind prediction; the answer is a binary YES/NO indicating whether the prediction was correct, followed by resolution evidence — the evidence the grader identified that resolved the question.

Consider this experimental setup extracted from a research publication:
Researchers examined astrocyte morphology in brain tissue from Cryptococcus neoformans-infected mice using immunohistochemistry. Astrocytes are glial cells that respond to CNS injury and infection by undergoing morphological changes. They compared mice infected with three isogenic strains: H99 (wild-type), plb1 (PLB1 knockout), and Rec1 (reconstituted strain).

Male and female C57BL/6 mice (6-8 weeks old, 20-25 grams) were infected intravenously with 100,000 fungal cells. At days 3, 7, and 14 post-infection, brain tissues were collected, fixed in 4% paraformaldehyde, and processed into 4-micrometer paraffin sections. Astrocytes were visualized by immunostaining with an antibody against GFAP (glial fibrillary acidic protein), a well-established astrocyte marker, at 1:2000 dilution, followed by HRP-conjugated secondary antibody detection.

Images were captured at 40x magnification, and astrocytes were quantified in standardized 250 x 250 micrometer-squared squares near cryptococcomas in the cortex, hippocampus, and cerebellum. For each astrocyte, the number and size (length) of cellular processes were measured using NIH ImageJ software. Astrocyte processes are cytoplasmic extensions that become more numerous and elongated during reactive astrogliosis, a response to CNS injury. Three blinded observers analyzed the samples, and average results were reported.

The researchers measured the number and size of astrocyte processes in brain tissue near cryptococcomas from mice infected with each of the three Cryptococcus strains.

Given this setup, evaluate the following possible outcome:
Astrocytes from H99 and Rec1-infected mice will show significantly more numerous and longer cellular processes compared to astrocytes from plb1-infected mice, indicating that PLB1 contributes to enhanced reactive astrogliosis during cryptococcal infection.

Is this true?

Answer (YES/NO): NO